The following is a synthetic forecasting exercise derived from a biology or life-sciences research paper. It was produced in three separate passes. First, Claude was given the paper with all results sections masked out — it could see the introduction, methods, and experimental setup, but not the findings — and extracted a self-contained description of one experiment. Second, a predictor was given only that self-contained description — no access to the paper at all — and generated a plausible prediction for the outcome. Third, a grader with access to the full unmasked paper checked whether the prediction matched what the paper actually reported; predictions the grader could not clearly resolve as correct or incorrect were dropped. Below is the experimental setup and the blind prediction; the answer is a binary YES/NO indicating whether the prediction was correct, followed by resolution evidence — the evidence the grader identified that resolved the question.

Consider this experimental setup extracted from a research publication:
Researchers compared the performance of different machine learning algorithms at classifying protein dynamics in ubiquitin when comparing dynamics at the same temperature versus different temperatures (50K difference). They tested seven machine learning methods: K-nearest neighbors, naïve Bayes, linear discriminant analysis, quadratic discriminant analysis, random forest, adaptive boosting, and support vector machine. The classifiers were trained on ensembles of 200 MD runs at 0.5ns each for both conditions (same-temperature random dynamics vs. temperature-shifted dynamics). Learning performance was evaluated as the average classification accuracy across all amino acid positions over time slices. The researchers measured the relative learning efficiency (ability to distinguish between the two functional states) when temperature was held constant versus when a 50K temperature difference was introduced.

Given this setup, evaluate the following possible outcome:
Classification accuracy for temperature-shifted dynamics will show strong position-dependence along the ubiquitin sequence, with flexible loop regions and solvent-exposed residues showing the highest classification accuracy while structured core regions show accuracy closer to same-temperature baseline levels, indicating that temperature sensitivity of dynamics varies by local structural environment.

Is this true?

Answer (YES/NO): NO